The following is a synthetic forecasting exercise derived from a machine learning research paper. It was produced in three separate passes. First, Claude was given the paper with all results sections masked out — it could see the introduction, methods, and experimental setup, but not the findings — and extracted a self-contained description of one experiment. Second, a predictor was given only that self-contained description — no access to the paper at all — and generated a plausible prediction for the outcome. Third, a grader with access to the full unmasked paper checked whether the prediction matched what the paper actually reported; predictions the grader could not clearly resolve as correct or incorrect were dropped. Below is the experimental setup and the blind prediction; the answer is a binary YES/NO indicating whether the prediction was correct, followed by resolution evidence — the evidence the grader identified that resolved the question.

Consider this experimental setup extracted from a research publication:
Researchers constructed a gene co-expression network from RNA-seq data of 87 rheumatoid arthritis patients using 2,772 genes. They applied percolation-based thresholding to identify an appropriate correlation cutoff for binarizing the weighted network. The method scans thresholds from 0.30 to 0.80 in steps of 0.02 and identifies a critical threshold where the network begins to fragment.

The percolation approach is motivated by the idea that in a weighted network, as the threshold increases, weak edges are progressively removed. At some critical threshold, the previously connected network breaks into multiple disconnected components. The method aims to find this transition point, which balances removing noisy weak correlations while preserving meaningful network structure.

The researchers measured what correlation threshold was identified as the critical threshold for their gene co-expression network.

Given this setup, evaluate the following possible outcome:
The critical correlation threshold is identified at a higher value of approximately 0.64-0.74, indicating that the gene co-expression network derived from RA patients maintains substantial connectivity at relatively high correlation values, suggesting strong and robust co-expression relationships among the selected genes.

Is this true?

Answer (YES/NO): YES